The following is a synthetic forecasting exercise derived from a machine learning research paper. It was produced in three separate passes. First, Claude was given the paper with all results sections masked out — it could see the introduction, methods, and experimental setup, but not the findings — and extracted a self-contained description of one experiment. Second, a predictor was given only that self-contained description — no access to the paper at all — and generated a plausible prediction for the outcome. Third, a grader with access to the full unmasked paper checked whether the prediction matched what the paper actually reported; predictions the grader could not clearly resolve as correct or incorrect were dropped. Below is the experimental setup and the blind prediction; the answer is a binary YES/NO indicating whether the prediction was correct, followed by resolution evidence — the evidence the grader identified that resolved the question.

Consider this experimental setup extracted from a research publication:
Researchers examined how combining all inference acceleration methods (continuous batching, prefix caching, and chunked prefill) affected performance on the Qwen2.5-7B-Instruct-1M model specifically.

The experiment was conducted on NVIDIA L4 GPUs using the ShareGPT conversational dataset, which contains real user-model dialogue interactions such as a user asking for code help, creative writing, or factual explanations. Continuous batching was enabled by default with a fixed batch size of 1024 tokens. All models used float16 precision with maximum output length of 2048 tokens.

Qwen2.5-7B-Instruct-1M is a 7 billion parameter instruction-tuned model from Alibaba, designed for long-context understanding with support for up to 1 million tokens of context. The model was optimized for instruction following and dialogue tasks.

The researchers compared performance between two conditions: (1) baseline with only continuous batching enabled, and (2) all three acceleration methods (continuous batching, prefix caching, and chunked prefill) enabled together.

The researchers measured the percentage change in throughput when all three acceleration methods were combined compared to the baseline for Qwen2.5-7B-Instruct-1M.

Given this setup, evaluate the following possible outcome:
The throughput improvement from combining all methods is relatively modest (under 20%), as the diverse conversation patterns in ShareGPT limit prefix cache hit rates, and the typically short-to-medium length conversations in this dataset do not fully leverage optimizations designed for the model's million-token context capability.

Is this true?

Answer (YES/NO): NO